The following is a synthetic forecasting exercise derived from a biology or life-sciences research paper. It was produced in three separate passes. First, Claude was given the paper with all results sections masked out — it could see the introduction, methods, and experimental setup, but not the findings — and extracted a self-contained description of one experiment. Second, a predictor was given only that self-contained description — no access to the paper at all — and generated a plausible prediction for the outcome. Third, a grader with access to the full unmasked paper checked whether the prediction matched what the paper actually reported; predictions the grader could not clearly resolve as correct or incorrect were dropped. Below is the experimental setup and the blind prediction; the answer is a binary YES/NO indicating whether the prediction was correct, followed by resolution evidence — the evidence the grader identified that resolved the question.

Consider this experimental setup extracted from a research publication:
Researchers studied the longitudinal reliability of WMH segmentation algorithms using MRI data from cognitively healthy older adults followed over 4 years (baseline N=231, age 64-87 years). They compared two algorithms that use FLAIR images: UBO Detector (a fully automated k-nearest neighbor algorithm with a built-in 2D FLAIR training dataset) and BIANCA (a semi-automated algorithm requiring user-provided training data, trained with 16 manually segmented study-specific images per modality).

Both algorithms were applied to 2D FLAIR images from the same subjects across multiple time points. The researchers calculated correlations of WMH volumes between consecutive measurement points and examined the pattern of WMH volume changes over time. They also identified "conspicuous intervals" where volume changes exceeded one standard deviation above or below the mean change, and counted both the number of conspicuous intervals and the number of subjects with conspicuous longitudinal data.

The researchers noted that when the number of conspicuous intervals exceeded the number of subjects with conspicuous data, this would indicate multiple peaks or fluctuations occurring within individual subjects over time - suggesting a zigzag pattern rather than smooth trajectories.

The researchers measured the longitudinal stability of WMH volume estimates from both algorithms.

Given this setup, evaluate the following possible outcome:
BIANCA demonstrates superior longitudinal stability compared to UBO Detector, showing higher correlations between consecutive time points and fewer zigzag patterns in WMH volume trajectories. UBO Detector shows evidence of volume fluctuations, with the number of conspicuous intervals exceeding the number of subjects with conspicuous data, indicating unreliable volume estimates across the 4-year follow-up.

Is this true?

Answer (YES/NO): NO